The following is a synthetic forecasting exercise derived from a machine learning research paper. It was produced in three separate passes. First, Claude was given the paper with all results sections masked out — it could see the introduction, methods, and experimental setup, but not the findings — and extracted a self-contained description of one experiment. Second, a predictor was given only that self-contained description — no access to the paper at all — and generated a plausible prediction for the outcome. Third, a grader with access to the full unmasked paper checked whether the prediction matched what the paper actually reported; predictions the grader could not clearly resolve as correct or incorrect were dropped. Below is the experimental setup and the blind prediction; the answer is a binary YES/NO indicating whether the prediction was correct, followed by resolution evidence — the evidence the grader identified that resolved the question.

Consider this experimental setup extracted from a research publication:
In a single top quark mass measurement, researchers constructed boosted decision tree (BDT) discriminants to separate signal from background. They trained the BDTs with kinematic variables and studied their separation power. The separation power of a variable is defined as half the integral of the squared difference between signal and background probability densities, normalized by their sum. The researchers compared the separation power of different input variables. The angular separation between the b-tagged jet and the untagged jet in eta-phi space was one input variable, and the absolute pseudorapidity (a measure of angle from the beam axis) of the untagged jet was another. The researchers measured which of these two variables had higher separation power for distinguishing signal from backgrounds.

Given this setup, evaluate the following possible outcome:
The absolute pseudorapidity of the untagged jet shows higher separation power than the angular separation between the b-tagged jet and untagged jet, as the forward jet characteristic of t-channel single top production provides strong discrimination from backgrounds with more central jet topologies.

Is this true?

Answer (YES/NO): NO